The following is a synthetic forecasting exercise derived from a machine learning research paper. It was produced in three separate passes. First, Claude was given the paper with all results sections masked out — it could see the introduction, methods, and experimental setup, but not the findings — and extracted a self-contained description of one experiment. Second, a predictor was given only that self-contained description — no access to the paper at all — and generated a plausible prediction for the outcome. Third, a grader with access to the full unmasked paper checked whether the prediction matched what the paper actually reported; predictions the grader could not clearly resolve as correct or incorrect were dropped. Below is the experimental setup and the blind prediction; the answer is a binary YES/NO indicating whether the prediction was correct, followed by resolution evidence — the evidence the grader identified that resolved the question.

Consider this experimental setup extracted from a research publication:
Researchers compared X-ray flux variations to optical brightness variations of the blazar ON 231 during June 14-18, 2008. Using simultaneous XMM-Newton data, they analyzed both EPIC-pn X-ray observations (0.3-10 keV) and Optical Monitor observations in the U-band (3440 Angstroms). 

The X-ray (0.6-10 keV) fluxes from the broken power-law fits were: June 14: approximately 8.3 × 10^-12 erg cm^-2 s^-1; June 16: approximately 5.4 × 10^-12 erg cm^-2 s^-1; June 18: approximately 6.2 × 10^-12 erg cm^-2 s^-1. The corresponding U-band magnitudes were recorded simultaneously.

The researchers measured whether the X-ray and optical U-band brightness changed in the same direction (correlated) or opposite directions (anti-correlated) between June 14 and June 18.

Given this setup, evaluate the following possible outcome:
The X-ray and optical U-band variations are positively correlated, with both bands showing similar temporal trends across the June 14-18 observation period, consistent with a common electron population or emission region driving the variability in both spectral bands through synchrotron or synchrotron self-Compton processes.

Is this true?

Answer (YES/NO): NO